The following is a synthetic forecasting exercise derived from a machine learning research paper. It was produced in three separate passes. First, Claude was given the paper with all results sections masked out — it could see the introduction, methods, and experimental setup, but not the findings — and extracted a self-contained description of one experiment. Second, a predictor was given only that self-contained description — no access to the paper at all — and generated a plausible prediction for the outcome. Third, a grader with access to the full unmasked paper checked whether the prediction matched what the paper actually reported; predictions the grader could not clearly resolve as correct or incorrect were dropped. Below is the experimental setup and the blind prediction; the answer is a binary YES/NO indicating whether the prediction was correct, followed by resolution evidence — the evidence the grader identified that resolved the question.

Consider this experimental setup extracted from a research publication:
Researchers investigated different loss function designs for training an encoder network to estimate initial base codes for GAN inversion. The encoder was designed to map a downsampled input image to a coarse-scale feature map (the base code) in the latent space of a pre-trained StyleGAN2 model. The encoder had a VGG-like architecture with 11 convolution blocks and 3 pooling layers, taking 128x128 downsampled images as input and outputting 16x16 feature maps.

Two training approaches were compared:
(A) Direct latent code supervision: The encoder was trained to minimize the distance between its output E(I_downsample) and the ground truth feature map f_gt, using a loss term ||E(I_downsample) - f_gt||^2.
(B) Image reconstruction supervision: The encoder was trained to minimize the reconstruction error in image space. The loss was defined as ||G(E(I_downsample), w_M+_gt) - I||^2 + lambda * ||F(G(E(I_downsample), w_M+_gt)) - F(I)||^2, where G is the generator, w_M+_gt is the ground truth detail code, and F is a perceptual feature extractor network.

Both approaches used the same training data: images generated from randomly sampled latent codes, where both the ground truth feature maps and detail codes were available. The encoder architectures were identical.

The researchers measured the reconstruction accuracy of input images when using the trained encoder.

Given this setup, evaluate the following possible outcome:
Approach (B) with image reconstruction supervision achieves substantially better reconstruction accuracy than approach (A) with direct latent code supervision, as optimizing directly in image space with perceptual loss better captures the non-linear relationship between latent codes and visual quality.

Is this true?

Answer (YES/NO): NO